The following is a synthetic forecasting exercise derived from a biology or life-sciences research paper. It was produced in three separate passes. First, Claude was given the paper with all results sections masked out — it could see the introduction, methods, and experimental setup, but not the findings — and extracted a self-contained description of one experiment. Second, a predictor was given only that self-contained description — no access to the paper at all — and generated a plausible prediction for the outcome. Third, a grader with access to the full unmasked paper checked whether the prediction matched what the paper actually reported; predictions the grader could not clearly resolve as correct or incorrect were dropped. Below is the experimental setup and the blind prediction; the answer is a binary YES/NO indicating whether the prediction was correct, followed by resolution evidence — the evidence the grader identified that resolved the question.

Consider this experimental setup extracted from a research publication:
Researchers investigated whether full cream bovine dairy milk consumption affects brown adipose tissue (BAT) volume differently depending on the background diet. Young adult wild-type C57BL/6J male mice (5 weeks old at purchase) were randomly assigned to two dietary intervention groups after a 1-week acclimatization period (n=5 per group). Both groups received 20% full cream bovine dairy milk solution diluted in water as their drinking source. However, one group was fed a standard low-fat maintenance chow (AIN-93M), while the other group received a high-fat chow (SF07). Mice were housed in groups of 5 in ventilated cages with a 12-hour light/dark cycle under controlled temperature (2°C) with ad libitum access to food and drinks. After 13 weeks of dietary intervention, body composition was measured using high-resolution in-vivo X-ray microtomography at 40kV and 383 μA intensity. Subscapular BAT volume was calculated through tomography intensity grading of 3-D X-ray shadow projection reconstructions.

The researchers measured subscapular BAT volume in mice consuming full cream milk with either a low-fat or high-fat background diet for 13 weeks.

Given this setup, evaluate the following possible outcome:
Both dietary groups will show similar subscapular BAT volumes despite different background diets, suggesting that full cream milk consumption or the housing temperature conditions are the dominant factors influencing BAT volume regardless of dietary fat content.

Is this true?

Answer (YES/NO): NO